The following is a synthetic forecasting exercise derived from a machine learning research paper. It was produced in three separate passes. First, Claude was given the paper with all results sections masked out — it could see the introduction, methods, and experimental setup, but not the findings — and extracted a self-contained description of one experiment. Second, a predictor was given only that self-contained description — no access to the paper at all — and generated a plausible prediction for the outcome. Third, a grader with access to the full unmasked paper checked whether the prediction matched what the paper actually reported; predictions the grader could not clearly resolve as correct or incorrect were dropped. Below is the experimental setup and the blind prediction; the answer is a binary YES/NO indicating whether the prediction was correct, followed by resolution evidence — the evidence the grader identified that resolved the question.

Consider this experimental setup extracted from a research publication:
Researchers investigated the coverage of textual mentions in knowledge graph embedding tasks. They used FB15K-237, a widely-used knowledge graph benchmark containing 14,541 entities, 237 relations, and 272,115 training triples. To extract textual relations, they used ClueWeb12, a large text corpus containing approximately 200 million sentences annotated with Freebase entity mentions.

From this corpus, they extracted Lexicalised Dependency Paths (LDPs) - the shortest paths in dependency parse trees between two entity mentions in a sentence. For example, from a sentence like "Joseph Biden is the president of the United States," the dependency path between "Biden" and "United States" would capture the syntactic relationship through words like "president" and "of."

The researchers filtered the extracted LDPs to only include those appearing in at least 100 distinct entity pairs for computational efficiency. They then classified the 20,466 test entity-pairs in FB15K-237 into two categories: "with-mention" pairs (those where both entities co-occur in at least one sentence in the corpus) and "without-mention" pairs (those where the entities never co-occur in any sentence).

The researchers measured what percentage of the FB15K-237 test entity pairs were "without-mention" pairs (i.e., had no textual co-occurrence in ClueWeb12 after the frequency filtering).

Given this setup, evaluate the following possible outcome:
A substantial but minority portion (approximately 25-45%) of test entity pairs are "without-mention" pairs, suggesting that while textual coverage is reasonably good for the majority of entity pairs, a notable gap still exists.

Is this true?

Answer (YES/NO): NO